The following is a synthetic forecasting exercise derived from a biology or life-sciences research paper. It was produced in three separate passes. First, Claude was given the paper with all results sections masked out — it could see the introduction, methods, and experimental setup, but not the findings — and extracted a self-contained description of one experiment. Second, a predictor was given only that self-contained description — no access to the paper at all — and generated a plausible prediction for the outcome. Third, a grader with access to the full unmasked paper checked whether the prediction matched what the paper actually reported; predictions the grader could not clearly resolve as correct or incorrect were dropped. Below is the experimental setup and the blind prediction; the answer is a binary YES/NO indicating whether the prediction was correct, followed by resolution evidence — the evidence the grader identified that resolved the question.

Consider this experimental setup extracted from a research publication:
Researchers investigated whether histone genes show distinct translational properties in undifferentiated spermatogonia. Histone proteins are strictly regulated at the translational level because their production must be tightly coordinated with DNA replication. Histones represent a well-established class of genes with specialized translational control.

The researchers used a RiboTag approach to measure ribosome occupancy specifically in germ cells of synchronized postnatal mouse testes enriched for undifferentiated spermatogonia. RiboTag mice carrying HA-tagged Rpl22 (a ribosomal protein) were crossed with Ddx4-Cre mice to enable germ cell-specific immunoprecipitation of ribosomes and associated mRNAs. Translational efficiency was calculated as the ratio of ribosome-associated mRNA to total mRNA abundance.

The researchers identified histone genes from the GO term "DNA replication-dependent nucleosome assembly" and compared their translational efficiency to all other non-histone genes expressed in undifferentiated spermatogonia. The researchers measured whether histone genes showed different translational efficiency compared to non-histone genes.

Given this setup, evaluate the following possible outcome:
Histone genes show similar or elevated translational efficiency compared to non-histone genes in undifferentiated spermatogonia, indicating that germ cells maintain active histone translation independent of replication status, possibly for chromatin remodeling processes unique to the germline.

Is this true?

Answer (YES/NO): NO